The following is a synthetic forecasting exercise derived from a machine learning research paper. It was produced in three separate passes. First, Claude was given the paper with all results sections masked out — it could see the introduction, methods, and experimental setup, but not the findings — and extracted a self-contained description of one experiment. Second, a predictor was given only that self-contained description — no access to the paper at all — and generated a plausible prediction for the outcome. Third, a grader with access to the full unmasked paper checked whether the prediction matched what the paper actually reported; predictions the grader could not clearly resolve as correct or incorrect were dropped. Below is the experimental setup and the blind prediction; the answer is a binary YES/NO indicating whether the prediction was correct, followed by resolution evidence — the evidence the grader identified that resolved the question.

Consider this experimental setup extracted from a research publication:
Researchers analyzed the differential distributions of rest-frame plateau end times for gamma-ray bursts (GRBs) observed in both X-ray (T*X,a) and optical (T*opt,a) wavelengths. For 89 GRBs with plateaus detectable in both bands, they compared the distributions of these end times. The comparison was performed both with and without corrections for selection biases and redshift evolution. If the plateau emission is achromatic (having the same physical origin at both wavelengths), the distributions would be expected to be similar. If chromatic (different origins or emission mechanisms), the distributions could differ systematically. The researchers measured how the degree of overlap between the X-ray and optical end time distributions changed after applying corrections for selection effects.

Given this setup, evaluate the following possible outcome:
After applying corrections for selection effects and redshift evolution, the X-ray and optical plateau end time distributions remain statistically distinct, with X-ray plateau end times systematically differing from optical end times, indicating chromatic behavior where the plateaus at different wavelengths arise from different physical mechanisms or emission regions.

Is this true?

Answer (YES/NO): YES